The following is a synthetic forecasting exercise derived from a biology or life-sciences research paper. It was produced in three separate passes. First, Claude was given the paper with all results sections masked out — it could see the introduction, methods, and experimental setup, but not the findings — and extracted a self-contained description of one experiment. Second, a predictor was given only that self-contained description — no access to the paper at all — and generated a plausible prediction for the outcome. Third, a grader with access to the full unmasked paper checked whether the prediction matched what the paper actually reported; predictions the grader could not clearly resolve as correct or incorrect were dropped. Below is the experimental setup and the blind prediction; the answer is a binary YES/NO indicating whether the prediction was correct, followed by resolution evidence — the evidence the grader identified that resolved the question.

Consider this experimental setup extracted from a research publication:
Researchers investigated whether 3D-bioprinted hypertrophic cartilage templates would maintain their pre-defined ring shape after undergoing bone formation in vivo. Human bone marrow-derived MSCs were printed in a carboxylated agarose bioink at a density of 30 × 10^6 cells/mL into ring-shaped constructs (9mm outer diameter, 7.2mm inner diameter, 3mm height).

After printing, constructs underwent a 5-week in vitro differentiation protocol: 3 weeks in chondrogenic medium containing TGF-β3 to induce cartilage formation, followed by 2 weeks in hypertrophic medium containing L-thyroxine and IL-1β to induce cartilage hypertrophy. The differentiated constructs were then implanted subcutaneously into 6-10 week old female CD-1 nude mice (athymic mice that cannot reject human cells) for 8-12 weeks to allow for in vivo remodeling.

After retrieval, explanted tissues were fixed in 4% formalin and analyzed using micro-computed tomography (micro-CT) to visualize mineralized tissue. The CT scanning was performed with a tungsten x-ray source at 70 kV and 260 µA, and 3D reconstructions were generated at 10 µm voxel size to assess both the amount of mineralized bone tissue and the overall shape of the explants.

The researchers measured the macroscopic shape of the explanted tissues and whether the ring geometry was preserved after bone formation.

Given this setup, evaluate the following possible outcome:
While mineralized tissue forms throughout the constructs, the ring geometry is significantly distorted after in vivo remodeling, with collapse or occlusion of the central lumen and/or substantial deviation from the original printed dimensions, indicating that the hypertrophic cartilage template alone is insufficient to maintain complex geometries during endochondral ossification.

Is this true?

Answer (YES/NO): NO